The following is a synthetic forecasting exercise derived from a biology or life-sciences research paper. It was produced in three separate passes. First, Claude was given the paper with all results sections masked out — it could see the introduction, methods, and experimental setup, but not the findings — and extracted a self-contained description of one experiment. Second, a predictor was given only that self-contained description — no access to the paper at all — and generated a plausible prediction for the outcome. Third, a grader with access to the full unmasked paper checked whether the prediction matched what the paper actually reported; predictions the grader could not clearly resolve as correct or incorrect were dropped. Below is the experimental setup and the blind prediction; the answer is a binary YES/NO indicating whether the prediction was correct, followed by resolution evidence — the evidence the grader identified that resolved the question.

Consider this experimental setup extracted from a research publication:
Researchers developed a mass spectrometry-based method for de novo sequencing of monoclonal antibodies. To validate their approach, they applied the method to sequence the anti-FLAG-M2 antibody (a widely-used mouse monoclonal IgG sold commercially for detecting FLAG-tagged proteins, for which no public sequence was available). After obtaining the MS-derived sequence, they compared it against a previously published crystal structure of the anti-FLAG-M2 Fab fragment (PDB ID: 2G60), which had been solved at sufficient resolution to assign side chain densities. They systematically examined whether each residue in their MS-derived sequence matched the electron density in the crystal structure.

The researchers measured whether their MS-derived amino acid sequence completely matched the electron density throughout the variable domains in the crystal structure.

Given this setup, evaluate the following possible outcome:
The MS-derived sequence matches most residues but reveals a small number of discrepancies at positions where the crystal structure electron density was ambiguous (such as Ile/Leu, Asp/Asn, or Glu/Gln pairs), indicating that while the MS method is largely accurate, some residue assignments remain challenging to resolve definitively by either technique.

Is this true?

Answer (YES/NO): NO